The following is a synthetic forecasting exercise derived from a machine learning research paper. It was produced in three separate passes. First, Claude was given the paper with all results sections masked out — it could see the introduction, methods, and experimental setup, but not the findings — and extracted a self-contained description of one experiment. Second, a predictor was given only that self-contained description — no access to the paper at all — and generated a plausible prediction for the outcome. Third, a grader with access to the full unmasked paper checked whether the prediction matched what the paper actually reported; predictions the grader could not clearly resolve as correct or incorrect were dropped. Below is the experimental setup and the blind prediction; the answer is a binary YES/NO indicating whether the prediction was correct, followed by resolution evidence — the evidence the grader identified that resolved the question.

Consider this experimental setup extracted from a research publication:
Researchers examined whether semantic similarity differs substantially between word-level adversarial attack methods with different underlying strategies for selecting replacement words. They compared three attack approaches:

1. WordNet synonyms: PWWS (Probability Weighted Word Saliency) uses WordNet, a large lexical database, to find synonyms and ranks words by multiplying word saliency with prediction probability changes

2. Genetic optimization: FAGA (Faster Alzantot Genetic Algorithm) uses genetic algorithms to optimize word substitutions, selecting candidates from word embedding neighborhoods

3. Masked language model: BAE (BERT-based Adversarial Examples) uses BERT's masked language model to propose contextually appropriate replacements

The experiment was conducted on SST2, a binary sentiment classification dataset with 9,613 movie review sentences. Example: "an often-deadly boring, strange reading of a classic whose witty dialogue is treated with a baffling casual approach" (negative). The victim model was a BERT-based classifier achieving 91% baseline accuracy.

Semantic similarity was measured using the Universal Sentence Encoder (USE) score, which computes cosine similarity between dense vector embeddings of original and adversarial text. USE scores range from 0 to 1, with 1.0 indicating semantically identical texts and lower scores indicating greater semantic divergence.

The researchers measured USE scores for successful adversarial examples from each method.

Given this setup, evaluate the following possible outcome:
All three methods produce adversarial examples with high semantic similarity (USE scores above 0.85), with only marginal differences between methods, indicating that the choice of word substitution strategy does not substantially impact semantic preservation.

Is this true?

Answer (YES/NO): NO